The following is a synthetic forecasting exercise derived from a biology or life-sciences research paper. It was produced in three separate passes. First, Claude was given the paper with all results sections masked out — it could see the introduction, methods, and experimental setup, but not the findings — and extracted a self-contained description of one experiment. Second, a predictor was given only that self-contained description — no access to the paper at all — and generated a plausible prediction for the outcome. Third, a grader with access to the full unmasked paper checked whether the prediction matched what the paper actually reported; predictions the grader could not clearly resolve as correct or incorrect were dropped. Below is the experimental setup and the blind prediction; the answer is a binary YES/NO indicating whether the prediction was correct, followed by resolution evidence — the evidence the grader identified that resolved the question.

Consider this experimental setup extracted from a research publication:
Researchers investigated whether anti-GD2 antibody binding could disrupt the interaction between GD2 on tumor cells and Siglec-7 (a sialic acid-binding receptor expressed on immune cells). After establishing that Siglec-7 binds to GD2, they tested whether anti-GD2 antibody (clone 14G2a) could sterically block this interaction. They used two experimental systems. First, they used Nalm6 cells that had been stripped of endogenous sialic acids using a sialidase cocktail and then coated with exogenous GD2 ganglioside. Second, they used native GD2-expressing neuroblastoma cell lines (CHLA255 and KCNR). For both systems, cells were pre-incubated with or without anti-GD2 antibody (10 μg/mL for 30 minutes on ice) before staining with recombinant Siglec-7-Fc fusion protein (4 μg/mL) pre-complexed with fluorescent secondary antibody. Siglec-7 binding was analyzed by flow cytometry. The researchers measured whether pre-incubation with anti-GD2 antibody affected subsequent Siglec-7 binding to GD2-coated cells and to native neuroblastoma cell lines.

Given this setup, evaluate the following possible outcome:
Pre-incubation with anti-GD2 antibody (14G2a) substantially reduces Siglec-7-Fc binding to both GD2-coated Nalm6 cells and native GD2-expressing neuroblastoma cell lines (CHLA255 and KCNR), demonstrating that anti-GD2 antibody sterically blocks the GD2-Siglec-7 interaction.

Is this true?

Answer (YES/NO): YES